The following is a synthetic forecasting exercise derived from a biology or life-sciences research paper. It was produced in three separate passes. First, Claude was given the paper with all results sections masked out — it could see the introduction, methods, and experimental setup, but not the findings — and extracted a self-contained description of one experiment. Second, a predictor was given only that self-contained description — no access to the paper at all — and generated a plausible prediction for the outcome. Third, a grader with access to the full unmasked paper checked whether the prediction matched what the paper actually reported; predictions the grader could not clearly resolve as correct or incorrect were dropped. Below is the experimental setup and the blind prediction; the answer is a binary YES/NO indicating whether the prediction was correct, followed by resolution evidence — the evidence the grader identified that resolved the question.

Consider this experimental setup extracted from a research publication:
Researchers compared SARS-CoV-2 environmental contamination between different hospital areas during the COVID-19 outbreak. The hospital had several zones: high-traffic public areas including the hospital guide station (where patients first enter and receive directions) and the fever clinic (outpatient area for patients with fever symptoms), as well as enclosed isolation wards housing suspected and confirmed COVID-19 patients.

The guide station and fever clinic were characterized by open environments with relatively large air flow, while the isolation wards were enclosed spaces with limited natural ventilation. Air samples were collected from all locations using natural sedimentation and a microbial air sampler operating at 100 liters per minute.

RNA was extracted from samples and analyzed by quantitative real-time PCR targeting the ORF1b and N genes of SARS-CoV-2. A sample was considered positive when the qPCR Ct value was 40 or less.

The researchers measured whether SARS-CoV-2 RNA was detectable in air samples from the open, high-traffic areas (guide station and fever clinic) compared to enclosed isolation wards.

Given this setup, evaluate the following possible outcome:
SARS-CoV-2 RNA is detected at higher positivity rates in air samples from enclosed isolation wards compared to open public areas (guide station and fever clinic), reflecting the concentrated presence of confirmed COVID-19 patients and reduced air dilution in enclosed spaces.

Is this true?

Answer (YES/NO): YES